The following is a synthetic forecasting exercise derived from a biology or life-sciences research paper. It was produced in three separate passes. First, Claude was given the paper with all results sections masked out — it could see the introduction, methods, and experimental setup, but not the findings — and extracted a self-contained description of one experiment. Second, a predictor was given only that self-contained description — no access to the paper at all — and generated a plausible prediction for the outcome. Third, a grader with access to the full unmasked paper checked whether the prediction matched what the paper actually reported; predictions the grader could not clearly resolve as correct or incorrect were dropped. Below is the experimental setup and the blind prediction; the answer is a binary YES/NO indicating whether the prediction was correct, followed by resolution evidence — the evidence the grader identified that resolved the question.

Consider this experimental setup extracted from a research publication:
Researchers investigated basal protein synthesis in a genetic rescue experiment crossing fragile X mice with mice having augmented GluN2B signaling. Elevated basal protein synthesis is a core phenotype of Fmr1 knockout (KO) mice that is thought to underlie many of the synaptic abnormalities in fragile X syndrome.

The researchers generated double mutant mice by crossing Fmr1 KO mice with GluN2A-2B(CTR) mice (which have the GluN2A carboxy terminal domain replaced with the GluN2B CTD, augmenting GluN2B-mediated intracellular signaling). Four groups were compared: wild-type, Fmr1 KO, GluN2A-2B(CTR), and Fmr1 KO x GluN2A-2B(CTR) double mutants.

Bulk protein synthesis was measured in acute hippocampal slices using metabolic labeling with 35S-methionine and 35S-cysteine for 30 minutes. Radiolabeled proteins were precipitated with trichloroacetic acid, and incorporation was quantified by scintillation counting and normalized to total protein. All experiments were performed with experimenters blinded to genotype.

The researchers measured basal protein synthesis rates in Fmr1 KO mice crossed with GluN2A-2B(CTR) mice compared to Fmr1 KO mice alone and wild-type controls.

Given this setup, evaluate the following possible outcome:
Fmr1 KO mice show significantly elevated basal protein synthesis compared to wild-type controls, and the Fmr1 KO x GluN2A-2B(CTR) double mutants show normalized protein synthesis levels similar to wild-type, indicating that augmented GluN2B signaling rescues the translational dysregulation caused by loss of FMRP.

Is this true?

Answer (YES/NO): YES